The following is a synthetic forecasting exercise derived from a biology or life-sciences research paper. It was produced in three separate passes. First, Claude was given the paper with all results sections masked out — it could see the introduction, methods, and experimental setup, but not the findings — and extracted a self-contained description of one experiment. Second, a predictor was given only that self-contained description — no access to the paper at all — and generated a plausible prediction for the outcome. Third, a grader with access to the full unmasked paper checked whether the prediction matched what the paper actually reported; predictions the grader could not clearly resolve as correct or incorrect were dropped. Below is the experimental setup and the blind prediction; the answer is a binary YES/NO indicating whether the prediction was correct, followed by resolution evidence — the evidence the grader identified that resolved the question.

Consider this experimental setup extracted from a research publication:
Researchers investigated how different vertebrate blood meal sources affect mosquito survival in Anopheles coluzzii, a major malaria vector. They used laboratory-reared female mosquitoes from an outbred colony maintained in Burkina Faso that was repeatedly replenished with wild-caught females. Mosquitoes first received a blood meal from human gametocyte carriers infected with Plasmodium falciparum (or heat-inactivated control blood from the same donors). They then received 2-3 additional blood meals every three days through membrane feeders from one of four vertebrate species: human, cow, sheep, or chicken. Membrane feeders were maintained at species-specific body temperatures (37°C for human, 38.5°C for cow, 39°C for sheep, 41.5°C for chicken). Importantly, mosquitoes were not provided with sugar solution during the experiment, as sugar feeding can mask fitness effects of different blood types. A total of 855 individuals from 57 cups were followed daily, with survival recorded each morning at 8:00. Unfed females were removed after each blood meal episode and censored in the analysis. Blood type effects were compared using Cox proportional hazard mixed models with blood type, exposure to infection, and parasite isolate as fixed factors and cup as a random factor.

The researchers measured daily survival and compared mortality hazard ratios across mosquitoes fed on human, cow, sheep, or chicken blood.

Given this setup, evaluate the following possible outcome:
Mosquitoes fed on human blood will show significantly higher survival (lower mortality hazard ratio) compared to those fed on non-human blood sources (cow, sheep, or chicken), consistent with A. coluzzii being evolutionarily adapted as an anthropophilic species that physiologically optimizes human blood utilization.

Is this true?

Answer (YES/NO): NO